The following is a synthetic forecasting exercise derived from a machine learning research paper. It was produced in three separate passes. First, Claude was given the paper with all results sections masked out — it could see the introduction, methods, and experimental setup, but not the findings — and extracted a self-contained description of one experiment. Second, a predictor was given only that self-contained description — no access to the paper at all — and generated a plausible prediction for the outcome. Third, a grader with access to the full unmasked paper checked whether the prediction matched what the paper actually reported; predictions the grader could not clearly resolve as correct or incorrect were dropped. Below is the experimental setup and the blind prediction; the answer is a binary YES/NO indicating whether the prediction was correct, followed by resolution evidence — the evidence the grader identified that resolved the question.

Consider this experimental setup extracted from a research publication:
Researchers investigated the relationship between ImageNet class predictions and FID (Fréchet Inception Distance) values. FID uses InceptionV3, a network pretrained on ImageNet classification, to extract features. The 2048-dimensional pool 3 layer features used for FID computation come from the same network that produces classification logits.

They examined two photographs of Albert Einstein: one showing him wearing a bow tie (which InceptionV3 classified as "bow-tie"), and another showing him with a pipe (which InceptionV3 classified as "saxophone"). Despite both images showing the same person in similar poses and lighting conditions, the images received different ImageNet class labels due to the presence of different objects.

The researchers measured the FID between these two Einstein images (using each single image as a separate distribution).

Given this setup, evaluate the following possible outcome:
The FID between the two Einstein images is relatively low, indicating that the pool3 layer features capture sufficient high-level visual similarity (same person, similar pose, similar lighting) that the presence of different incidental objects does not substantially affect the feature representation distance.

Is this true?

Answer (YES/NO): NO